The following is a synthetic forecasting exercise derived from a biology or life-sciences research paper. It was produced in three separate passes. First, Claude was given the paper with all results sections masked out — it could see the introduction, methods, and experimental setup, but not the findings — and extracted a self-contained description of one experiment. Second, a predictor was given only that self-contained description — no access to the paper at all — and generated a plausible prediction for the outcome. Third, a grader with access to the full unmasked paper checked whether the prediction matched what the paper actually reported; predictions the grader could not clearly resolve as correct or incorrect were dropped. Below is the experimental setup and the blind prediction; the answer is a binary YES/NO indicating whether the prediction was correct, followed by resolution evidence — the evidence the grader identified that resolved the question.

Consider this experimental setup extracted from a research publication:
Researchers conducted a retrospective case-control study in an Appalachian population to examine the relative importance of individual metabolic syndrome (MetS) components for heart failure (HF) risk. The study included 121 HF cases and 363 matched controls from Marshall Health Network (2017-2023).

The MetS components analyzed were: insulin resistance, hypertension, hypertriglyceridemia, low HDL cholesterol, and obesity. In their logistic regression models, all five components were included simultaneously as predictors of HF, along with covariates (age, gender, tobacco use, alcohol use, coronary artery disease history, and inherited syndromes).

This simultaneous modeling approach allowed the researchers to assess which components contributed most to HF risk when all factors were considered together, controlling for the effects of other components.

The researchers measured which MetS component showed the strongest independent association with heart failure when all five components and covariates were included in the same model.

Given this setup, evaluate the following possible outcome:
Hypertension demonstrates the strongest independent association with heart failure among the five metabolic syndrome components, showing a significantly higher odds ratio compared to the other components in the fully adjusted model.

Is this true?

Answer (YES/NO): YES